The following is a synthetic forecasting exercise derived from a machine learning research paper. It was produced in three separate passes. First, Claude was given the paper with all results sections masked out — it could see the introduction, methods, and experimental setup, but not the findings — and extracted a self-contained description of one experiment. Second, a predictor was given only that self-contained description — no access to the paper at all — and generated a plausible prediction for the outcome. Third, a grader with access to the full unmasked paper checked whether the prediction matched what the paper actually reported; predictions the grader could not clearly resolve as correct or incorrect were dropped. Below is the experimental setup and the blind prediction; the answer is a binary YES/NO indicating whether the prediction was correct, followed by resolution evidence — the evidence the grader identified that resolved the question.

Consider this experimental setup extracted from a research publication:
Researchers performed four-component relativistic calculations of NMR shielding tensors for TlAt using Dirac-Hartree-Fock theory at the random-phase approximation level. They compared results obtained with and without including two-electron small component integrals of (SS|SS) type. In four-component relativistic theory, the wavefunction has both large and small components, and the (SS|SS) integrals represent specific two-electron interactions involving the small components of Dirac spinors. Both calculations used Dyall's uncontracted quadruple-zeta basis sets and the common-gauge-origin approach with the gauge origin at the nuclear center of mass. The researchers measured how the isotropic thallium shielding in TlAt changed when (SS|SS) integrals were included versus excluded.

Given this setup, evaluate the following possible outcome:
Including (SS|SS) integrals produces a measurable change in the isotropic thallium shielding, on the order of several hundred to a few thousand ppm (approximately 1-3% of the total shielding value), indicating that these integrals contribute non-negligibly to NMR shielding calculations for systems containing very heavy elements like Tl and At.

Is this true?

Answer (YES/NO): NO